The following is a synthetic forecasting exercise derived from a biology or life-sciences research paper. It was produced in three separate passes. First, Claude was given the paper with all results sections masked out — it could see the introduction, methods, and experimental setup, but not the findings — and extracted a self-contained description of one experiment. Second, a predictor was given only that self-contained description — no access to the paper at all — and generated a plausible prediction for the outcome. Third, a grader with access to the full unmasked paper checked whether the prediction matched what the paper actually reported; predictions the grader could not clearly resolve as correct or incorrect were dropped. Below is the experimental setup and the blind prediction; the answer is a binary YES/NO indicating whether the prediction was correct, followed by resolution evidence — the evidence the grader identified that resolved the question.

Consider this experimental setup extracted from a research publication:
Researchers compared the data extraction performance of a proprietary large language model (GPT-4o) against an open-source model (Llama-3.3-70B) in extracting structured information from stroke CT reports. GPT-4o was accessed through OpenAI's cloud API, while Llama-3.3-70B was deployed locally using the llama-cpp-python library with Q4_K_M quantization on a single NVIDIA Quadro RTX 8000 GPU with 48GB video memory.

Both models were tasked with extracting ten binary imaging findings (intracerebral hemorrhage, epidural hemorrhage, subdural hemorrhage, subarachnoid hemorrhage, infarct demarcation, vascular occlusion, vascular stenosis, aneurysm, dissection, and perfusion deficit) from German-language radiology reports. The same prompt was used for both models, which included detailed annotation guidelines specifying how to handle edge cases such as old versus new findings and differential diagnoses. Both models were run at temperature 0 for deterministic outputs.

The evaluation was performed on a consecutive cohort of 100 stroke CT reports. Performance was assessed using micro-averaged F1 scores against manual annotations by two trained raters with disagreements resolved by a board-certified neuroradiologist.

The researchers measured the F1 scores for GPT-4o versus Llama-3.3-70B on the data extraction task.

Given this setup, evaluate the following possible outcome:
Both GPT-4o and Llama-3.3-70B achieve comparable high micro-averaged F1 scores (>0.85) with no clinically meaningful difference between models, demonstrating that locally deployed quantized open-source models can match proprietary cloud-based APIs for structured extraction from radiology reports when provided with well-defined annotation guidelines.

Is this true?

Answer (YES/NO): NO